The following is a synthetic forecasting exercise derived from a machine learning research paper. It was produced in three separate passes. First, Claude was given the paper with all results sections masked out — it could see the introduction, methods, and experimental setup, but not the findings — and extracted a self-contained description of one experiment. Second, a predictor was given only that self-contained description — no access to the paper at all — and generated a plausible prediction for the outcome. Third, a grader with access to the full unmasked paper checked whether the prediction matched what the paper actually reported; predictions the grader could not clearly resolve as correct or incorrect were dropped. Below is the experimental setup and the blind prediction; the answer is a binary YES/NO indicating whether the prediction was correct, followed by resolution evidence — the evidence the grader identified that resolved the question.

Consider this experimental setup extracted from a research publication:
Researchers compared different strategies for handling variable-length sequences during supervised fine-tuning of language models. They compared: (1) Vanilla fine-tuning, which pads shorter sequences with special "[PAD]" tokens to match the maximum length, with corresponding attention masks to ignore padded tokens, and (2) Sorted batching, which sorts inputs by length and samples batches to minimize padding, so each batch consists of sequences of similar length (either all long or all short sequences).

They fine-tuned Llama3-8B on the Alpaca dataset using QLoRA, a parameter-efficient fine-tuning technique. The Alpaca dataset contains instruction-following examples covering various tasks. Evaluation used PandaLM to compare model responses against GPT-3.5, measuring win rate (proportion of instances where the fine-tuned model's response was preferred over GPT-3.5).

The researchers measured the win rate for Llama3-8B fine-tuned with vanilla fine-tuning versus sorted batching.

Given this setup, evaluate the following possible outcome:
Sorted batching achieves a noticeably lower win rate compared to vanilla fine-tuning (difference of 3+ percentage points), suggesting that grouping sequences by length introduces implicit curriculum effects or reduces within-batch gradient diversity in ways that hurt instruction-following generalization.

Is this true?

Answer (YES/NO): NO